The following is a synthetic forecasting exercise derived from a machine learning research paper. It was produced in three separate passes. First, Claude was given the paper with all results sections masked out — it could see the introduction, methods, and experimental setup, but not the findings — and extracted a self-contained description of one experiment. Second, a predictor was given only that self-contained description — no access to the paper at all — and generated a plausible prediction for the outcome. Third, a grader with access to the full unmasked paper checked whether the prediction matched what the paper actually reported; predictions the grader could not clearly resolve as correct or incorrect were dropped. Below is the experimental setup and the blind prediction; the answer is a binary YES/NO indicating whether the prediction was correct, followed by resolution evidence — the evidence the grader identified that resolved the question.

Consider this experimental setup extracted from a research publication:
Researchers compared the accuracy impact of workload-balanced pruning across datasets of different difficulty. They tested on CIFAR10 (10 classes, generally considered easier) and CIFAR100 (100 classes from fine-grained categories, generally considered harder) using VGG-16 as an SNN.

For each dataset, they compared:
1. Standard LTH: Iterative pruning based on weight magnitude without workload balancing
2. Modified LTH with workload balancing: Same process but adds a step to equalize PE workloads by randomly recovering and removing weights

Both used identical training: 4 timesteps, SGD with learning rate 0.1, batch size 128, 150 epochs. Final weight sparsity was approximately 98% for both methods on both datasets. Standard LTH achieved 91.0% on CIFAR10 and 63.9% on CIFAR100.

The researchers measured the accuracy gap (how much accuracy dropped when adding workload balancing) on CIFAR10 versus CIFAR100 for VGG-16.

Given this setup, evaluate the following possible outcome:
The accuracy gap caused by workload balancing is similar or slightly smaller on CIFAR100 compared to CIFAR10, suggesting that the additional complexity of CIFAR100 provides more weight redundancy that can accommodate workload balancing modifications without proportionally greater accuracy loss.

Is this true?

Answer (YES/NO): NO